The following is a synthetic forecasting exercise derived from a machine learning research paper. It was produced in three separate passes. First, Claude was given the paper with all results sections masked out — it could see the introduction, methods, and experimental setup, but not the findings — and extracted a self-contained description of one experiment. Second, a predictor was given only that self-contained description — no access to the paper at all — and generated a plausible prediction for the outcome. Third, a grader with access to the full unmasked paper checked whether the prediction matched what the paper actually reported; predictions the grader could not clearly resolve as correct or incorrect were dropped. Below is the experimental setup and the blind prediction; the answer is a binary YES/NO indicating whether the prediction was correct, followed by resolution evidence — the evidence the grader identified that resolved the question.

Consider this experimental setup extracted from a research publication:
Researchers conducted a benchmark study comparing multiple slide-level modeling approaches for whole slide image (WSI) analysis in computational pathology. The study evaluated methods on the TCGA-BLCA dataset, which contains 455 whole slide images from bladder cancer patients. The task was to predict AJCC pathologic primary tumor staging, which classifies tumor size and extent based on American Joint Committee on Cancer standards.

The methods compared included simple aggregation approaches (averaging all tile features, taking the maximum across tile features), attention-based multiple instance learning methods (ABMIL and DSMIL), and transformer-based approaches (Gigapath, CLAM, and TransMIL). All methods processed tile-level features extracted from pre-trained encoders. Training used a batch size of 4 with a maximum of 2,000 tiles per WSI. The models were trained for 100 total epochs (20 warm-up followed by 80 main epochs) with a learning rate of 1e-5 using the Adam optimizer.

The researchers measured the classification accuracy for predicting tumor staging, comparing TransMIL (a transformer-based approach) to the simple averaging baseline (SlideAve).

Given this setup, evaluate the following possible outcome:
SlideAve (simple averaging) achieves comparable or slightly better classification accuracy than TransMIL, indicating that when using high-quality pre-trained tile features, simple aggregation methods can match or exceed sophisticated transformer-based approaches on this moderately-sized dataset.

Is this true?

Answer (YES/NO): YES